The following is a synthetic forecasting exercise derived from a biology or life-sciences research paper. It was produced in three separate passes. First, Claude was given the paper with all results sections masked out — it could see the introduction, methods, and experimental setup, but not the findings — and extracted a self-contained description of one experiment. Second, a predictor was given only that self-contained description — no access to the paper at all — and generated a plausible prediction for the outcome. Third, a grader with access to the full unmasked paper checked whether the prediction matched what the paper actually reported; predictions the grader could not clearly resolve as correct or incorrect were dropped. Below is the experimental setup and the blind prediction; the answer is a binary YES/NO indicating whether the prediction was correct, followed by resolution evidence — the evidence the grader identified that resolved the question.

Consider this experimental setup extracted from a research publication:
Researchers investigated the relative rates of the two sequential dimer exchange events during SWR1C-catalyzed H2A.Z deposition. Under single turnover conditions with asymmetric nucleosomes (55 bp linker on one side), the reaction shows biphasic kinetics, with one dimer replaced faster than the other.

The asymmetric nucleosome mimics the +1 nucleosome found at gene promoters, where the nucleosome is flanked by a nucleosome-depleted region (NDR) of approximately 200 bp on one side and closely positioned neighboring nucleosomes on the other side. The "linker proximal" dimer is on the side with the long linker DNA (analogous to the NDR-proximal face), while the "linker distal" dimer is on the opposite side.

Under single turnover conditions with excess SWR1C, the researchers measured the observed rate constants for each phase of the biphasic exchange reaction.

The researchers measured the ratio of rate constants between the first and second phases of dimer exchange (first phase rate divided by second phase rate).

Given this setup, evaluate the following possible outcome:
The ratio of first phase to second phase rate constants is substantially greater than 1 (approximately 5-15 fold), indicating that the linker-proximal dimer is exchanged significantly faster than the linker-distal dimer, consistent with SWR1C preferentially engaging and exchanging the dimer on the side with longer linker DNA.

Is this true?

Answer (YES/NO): NO